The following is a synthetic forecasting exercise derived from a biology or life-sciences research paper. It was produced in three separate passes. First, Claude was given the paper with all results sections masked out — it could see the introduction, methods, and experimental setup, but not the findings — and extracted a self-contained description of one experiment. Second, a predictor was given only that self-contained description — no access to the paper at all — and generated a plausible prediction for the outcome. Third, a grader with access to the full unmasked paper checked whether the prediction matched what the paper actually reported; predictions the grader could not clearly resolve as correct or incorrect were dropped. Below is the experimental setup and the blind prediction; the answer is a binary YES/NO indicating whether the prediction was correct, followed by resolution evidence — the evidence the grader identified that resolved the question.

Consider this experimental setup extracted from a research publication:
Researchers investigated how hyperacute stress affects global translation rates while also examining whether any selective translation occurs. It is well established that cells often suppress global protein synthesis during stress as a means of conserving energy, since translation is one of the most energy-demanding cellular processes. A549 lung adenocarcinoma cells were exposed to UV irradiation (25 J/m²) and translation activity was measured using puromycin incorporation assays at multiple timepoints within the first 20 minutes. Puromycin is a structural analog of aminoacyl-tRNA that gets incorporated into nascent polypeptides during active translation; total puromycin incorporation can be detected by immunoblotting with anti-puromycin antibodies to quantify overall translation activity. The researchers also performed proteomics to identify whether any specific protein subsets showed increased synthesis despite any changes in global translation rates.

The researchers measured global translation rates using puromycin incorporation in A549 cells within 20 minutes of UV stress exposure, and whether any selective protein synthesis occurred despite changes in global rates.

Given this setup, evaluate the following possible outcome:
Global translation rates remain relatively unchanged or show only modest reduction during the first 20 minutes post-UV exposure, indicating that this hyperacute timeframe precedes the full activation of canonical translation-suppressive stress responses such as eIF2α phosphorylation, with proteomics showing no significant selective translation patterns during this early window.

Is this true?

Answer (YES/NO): NO